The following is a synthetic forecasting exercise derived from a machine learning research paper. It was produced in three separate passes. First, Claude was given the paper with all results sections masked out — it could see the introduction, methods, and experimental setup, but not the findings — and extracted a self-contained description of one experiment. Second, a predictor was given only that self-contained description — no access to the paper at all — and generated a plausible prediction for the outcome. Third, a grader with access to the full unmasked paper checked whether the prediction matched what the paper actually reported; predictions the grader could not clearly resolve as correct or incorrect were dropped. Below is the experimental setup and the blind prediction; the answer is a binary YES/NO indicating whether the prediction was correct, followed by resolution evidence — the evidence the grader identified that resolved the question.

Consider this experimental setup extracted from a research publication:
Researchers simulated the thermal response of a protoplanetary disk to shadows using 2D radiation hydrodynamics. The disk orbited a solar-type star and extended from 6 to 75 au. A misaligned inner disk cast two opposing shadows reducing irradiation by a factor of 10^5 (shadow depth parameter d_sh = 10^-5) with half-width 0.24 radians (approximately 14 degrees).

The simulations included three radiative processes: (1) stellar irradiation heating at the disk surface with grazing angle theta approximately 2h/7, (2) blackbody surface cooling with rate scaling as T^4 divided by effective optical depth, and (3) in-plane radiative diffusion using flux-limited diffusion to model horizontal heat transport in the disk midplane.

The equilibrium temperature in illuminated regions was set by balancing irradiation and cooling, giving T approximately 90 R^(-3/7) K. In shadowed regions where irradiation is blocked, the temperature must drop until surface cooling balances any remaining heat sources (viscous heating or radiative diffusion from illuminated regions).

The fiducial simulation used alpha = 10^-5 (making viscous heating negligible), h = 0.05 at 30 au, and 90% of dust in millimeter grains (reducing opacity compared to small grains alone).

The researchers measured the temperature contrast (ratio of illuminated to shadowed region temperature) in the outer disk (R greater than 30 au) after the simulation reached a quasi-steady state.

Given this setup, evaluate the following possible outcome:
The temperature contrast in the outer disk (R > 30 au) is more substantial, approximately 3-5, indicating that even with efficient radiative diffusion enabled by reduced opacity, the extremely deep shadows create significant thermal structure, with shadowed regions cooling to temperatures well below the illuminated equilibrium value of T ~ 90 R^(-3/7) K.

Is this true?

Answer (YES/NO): NO